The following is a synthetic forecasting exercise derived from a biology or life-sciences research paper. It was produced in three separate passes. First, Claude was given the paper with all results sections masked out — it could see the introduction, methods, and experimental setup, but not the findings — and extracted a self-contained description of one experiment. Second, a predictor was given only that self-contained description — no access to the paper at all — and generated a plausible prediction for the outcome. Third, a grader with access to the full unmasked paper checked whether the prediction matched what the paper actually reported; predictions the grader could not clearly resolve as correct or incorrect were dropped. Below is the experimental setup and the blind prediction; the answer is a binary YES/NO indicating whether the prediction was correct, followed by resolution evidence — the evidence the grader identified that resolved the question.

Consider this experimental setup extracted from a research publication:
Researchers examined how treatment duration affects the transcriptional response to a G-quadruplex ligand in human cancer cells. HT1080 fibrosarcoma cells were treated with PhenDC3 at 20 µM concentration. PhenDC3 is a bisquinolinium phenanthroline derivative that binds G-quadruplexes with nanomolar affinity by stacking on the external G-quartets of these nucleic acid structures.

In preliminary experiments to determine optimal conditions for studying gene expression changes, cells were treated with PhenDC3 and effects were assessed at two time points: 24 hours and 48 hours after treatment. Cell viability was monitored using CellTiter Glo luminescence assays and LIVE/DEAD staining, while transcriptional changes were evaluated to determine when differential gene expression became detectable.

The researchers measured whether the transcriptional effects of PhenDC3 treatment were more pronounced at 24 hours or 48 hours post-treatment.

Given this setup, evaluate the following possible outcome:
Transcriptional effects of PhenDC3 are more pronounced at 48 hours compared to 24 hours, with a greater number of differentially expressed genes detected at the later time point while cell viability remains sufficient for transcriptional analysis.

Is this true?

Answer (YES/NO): YES